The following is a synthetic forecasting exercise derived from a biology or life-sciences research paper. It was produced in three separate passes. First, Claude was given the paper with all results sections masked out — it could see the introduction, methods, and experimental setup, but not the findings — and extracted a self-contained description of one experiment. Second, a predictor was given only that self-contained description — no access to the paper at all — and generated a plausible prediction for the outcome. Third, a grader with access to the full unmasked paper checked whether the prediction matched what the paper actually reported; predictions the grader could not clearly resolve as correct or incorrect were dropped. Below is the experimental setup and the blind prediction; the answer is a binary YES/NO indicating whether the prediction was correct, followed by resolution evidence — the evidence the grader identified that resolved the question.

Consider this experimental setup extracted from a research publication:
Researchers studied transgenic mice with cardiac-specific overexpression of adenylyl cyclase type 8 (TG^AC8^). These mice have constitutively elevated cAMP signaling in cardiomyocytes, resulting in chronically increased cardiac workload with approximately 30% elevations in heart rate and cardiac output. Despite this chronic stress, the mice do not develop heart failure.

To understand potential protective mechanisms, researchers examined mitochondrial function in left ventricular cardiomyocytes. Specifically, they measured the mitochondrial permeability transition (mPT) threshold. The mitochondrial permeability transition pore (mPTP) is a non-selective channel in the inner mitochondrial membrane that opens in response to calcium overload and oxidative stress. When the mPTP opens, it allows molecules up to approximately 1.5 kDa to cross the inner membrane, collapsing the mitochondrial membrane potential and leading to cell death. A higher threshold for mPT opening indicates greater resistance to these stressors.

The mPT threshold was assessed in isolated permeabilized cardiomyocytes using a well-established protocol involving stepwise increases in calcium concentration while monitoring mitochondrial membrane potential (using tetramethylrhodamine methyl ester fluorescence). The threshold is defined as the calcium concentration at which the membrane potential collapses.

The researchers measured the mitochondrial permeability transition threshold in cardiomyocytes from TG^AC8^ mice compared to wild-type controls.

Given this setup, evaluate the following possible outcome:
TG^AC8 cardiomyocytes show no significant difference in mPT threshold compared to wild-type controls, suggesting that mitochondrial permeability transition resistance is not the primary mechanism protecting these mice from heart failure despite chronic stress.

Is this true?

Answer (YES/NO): YES